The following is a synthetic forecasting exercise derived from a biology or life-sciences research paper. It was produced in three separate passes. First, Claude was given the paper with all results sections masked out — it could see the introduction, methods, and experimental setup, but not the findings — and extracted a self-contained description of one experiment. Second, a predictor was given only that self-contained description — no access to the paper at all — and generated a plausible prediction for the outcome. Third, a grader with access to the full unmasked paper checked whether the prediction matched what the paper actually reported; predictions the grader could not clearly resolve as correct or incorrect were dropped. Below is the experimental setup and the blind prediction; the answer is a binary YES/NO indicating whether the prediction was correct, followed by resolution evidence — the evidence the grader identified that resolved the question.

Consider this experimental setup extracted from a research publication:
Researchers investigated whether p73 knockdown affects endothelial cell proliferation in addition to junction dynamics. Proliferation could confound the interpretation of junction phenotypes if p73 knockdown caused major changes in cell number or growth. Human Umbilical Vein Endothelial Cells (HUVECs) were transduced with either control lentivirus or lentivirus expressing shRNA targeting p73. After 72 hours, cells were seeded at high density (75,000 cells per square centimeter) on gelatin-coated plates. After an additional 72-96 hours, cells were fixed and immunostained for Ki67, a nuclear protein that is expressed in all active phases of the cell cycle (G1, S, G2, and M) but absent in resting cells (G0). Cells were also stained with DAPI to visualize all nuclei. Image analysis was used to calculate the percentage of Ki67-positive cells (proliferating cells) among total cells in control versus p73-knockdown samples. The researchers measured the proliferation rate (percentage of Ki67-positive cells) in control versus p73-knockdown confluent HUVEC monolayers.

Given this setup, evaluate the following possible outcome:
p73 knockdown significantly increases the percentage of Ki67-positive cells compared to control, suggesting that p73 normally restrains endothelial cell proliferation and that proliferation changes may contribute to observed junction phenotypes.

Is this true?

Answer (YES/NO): YES